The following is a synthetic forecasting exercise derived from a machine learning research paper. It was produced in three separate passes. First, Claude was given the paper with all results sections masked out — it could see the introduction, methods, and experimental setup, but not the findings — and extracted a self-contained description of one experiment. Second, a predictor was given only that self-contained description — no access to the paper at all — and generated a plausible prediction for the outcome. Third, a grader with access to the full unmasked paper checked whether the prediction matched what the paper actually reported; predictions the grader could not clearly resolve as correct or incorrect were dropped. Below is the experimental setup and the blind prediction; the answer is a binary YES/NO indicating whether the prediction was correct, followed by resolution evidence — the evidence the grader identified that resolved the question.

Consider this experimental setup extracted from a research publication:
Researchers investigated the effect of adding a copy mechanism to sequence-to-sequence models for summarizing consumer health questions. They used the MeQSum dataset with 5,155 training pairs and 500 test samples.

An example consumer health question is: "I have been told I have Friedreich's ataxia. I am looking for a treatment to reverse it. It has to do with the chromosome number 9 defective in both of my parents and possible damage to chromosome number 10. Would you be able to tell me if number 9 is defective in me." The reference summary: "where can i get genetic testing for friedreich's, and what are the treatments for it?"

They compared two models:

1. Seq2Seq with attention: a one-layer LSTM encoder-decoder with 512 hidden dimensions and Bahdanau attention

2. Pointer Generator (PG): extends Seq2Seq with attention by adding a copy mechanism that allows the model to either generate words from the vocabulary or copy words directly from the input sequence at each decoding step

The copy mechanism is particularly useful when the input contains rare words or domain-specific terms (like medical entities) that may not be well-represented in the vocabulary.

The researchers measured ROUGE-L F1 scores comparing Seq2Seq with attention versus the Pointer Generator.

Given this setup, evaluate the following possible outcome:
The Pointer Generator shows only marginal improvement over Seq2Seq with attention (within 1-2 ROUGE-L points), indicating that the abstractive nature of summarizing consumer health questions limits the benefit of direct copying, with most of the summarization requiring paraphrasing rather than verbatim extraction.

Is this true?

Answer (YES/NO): NO